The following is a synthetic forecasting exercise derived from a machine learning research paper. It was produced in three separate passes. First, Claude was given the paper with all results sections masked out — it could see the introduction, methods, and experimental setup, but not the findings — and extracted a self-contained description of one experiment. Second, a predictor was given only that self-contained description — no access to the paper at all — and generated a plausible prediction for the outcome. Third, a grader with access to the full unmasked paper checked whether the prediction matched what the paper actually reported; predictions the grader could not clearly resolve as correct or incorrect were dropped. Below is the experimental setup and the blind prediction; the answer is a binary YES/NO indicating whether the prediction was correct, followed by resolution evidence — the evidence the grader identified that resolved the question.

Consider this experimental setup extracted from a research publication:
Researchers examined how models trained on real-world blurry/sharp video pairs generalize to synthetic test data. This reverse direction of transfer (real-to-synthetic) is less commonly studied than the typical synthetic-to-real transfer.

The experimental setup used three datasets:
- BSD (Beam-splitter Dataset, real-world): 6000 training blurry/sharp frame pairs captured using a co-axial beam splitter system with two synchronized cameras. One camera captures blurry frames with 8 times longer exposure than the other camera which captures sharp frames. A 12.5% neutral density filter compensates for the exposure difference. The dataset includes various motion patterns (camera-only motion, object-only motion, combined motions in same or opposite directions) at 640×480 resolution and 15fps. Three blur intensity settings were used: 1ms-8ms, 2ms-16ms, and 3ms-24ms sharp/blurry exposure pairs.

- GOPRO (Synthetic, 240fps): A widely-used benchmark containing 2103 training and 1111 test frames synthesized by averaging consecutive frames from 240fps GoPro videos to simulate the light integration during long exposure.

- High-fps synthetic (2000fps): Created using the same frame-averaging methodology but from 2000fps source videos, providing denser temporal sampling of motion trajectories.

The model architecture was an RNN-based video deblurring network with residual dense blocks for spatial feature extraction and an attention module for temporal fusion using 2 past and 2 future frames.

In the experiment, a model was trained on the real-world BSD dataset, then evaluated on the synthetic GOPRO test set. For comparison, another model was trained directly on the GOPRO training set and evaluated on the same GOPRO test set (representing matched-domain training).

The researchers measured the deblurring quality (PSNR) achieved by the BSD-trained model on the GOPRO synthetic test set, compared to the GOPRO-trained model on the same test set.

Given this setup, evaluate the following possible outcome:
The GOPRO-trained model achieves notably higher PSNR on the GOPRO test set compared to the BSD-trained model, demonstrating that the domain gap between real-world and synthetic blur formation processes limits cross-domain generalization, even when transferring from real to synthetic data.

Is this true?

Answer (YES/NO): YES